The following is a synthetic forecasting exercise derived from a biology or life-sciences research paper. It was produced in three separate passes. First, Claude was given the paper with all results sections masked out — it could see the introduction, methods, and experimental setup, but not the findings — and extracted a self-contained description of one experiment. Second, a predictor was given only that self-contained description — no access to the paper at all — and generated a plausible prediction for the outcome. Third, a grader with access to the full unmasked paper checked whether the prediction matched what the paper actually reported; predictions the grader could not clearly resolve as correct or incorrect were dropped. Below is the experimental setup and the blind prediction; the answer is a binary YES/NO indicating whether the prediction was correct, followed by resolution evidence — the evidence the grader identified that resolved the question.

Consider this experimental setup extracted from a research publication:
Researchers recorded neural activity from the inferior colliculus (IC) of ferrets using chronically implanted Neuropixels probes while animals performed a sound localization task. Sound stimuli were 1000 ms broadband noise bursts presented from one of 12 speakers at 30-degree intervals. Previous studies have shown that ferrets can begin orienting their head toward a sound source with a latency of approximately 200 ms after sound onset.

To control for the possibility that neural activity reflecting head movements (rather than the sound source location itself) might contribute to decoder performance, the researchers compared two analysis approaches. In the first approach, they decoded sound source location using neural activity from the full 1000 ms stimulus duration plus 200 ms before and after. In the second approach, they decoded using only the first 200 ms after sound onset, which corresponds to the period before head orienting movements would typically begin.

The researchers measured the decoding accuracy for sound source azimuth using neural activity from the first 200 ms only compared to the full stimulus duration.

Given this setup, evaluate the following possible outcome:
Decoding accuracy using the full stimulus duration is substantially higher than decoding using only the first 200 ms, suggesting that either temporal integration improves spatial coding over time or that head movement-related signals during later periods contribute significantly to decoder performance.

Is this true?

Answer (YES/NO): NO